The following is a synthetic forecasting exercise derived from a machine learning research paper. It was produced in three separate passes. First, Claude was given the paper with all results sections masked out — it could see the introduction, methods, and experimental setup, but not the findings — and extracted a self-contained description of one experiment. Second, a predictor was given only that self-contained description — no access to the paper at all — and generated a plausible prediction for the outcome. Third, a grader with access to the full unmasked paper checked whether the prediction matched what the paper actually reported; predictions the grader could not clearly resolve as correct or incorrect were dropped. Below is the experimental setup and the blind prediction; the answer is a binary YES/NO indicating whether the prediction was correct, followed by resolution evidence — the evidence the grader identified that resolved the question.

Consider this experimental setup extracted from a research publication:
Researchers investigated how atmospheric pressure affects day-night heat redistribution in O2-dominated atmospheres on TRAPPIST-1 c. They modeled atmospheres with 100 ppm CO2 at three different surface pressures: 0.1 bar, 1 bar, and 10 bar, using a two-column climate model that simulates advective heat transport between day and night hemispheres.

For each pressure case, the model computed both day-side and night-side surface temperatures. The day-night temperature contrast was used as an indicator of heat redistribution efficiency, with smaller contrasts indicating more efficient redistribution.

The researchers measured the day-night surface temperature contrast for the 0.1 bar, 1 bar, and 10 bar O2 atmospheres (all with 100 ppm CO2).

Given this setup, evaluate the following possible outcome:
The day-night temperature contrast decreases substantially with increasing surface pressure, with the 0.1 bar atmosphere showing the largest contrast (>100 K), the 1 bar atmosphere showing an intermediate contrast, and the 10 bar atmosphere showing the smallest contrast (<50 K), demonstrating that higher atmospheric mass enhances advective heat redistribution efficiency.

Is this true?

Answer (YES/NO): YES